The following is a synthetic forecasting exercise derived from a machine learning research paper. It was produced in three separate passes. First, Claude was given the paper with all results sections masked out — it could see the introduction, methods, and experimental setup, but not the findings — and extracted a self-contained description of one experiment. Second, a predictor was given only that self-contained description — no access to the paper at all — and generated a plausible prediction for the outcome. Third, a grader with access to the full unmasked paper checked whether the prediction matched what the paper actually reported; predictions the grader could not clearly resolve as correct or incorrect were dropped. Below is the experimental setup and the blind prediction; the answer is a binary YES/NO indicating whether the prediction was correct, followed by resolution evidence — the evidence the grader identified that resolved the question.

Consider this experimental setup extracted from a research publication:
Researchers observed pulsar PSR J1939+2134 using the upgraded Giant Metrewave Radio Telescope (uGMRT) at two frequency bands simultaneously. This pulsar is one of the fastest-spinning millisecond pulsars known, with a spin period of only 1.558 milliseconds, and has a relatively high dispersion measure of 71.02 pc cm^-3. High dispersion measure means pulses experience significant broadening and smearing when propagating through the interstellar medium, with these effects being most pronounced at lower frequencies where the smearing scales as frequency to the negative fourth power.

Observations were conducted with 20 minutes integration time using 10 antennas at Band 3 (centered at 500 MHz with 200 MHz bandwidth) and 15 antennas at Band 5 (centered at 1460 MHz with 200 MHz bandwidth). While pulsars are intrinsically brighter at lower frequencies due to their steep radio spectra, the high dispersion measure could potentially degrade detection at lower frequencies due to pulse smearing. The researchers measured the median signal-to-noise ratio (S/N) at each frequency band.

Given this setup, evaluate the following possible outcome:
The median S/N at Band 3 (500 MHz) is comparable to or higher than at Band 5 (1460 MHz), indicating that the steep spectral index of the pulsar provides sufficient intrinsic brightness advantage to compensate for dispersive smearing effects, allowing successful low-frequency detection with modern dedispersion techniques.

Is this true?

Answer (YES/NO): YES